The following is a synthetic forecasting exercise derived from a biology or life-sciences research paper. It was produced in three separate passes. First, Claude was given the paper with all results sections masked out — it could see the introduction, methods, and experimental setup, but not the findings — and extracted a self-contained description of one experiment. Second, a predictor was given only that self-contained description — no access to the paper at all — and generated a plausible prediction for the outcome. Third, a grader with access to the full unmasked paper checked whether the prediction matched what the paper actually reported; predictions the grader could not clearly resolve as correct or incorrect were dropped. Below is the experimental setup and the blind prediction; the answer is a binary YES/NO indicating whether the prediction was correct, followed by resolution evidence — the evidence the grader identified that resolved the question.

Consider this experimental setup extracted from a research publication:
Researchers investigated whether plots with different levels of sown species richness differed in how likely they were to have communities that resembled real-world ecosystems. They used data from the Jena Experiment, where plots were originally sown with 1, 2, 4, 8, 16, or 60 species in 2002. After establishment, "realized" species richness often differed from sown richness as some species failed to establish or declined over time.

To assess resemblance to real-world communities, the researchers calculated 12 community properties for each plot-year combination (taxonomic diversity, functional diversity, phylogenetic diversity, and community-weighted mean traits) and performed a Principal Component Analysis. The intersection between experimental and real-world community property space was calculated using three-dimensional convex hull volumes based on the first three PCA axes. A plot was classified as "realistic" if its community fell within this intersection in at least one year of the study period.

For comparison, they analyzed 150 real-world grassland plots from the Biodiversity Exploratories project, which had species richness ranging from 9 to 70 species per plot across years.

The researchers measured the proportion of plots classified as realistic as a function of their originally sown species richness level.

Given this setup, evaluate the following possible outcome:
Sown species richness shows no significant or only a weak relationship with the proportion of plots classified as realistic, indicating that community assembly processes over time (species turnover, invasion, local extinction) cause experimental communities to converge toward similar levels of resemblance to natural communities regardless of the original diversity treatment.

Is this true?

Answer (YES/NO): NO